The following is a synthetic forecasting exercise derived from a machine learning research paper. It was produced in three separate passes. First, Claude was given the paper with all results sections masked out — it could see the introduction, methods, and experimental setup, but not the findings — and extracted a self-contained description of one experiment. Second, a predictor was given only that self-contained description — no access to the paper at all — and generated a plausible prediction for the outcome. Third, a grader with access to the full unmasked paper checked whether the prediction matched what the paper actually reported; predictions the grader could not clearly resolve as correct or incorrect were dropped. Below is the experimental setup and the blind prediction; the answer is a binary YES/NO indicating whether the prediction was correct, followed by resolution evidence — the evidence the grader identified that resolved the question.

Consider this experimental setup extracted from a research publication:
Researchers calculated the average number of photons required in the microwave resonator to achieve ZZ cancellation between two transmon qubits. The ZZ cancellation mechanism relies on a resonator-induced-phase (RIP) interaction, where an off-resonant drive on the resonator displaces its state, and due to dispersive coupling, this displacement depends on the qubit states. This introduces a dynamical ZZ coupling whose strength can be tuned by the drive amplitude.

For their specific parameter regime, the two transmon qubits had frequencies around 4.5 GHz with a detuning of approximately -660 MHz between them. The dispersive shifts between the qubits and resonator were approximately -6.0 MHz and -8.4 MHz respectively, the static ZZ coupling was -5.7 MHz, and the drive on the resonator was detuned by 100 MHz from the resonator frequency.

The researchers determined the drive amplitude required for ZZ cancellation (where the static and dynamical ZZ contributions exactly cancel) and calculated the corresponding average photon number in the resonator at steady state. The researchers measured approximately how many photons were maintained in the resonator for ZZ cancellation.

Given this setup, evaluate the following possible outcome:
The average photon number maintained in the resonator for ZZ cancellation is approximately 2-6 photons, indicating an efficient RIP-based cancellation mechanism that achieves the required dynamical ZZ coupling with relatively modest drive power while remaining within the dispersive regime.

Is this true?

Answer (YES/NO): NO